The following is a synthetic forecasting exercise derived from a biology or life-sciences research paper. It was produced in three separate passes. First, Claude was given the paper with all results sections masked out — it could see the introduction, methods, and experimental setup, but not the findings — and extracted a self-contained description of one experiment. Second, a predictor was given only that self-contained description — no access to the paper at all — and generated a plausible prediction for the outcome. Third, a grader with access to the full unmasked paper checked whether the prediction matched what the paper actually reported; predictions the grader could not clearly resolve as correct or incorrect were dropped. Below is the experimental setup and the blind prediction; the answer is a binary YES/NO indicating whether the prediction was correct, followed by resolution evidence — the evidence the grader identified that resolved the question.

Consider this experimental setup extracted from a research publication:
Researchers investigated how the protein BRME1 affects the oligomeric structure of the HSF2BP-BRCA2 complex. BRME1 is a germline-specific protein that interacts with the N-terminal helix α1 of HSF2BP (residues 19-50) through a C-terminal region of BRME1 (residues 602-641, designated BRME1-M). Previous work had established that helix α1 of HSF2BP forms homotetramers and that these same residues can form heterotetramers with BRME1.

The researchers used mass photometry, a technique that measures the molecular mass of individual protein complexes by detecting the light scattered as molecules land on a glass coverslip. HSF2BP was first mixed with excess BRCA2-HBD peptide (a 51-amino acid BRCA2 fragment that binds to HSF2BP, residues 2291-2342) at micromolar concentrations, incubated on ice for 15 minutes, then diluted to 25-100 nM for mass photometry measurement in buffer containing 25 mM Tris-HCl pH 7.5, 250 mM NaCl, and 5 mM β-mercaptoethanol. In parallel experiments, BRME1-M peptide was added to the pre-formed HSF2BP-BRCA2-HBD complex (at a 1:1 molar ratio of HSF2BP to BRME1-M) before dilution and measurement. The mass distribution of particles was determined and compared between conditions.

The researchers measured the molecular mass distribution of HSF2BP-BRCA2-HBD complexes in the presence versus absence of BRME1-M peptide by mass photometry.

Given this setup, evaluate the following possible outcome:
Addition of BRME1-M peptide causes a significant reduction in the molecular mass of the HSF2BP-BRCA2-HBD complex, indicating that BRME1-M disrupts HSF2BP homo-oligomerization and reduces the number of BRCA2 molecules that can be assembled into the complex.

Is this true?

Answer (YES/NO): YES